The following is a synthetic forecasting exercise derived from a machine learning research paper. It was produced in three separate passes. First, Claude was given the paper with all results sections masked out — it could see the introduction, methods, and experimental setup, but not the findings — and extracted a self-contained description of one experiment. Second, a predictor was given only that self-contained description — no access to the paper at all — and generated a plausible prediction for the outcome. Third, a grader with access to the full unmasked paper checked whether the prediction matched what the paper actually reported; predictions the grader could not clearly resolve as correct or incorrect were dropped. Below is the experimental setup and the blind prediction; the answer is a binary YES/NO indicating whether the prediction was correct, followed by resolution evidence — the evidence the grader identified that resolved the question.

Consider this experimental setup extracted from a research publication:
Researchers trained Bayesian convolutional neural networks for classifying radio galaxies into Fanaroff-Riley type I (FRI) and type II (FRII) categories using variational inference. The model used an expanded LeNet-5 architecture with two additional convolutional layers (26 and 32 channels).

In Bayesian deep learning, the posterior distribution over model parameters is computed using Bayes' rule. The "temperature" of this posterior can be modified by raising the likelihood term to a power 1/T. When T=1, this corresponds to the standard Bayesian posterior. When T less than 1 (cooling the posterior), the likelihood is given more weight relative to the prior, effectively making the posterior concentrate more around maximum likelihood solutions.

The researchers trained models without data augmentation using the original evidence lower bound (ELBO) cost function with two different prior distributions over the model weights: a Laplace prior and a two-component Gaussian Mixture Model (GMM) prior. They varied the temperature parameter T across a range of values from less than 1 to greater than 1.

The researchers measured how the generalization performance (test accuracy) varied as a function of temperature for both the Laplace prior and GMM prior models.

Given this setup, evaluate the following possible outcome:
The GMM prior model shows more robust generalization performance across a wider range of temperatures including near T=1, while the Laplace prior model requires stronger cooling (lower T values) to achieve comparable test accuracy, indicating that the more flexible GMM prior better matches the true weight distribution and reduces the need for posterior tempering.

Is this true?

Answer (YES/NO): NO